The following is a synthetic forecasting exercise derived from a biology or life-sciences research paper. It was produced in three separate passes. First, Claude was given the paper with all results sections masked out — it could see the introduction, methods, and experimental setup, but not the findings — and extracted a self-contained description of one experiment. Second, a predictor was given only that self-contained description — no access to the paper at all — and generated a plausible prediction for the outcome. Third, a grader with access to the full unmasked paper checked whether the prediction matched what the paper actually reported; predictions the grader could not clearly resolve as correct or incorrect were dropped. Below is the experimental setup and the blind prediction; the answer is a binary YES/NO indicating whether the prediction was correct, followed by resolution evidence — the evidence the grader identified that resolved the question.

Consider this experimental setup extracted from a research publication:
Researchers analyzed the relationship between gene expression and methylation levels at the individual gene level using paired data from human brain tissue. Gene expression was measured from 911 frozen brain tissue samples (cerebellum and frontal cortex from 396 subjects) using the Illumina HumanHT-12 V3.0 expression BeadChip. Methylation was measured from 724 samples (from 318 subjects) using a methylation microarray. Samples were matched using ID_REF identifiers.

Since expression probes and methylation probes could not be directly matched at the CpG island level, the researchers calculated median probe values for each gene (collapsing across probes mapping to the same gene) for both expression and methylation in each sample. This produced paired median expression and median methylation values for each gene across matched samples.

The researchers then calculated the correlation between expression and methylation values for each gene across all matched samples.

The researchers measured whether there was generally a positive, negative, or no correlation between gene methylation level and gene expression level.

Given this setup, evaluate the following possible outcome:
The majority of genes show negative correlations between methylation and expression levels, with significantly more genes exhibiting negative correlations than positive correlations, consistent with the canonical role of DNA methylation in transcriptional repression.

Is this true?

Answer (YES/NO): NO